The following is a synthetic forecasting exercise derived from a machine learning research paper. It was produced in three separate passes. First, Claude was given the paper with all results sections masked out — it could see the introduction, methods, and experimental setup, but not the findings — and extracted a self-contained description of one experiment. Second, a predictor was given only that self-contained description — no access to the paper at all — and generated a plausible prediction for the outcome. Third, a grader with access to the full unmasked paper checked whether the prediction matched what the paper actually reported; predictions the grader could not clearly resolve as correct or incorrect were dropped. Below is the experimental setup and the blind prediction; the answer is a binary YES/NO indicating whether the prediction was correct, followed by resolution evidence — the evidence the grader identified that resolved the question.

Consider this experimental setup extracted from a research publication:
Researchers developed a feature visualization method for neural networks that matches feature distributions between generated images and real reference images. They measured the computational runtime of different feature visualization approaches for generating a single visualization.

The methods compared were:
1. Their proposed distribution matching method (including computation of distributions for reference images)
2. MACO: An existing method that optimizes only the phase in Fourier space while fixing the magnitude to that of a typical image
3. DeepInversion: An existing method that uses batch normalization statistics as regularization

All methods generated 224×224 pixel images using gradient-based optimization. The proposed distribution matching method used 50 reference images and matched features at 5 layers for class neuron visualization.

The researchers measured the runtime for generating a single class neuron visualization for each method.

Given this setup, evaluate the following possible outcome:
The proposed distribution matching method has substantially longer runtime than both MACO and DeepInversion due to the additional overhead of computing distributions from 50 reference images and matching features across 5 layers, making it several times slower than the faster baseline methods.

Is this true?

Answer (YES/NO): NO